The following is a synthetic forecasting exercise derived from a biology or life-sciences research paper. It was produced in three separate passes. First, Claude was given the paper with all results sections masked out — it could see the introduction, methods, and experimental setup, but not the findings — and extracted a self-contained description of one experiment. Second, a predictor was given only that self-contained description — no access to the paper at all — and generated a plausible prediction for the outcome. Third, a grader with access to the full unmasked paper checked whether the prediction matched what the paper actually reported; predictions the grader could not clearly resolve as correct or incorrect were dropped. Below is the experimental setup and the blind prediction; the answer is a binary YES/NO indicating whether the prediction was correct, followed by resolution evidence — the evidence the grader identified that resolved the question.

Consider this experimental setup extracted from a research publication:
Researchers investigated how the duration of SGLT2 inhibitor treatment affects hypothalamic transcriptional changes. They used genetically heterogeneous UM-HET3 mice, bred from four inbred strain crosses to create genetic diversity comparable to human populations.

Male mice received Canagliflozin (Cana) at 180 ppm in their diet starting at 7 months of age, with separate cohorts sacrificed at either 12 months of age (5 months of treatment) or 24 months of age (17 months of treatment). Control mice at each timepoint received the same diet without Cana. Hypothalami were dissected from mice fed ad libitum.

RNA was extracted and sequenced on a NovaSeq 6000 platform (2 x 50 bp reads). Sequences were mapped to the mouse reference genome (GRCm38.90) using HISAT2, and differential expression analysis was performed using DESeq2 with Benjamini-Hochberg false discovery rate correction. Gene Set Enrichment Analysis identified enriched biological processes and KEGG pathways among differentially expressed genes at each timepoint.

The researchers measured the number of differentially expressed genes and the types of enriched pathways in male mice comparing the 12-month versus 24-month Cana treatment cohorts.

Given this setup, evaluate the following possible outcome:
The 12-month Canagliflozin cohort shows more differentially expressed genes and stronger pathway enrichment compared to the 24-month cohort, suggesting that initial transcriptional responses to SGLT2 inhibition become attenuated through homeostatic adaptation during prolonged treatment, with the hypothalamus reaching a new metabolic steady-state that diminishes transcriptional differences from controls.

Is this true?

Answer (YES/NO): YES